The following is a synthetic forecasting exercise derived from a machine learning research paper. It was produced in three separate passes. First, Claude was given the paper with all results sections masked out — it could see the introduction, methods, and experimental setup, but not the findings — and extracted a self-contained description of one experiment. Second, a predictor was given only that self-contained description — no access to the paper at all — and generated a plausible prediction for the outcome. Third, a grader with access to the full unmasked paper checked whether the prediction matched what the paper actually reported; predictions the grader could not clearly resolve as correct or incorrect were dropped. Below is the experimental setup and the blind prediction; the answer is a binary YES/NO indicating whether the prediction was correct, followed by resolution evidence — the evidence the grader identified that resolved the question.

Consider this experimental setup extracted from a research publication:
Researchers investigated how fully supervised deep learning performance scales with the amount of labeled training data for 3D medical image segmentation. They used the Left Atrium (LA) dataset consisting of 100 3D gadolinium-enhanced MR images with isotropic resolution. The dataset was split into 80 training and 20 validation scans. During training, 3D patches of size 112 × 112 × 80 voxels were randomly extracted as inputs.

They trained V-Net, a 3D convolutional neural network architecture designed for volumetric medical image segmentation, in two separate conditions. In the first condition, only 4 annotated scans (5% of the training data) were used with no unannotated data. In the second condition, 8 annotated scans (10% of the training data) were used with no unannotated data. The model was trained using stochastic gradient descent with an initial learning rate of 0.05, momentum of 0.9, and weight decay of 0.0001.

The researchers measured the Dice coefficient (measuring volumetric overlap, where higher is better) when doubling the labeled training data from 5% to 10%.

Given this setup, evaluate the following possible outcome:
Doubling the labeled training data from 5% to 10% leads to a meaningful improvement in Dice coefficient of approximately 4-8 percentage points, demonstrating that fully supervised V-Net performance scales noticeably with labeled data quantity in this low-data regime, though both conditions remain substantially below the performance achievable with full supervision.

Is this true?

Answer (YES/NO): NO